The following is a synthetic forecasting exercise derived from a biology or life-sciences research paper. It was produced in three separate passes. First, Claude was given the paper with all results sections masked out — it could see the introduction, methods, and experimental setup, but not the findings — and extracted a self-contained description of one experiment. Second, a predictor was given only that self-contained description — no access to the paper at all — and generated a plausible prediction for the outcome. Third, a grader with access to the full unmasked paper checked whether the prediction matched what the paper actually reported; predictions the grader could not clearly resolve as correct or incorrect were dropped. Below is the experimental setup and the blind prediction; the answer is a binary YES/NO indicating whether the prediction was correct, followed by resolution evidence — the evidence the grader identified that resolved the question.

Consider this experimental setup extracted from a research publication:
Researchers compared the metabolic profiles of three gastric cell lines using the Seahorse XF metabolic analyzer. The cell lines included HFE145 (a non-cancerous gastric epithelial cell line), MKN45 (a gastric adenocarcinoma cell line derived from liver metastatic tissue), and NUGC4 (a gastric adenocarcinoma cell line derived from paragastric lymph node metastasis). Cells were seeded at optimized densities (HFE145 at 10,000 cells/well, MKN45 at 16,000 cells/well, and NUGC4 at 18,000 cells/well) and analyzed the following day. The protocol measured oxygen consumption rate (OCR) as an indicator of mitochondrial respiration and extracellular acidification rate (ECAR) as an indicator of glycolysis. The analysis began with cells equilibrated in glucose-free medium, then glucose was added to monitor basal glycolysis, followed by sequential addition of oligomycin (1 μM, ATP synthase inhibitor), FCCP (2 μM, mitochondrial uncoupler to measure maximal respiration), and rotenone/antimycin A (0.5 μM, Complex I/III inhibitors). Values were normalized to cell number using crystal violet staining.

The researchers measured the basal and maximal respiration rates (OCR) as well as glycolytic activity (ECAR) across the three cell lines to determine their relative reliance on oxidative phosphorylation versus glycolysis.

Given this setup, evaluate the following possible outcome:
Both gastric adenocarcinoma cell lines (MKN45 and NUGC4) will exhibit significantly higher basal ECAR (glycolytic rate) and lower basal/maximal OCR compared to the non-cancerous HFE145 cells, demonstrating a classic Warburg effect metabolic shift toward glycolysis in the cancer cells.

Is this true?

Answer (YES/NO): NO